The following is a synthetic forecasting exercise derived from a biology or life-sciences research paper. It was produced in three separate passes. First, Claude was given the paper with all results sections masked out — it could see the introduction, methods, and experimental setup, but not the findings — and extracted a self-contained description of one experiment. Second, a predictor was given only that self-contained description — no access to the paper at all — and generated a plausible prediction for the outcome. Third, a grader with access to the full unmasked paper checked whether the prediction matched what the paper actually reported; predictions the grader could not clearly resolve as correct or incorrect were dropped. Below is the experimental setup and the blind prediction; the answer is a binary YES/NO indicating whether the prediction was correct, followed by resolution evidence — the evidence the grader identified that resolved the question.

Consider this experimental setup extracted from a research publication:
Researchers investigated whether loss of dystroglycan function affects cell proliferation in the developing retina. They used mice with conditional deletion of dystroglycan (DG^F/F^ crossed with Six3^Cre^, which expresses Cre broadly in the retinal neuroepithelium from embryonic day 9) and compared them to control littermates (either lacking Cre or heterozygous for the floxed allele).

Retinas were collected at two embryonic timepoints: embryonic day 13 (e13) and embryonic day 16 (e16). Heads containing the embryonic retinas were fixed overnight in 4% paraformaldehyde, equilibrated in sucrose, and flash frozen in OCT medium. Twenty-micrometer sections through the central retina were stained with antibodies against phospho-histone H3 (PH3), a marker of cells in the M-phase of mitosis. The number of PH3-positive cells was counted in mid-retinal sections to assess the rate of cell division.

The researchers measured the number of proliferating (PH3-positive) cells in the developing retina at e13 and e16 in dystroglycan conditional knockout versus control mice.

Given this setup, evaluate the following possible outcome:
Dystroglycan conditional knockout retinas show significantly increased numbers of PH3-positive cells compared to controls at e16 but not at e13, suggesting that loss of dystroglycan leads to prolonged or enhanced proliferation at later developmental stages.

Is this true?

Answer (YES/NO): NO